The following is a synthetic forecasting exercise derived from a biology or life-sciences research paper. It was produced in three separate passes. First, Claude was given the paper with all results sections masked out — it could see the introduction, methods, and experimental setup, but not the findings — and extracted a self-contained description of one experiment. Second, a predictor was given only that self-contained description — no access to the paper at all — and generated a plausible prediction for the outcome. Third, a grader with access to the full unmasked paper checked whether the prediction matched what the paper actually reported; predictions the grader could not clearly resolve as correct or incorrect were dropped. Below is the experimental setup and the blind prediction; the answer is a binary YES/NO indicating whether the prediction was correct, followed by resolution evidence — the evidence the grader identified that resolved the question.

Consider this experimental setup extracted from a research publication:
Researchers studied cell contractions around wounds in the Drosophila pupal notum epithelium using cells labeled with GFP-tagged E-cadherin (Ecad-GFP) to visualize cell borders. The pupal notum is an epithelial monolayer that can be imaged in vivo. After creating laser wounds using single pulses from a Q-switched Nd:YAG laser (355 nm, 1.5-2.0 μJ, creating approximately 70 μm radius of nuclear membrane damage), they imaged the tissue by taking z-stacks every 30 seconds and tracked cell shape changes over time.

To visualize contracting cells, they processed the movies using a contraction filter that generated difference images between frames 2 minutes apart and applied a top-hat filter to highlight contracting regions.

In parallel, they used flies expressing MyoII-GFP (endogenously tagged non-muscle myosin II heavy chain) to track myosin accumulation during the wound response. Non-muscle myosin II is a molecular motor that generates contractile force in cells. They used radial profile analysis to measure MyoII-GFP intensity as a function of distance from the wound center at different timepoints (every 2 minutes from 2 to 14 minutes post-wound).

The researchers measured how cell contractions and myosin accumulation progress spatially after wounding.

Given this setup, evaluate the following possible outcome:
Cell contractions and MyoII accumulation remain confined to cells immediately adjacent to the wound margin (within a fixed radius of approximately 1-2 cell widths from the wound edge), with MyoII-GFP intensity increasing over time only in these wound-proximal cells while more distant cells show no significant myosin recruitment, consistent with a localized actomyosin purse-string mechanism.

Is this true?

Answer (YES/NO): NO